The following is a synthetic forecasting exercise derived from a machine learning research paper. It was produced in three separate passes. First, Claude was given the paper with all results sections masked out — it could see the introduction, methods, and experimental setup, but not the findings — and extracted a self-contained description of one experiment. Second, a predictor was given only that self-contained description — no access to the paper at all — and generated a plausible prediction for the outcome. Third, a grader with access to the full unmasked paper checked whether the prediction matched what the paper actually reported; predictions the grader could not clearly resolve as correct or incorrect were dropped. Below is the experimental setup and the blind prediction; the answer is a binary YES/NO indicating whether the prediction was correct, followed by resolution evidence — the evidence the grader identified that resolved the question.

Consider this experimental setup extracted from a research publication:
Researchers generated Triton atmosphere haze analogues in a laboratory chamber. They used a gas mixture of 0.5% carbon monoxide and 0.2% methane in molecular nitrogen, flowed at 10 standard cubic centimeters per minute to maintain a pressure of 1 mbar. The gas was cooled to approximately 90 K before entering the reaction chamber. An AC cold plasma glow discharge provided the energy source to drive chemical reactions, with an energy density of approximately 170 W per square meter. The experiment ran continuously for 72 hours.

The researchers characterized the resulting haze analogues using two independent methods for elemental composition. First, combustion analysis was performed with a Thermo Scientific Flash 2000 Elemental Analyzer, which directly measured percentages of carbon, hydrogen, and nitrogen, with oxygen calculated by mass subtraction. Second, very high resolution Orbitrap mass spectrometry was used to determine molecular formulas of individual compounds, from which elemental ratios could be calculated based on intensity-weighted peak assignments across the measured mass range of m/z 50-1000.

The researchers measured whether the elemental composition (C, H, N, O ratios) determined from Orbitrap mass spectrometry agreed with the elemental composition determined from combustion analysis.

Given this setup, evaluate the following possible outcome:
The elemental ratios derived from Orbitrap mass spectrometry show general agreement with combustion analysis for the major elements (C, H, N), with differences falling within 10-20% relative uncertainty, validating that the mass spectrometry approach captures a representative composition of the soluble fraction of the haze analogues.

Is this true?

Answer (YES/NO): YES